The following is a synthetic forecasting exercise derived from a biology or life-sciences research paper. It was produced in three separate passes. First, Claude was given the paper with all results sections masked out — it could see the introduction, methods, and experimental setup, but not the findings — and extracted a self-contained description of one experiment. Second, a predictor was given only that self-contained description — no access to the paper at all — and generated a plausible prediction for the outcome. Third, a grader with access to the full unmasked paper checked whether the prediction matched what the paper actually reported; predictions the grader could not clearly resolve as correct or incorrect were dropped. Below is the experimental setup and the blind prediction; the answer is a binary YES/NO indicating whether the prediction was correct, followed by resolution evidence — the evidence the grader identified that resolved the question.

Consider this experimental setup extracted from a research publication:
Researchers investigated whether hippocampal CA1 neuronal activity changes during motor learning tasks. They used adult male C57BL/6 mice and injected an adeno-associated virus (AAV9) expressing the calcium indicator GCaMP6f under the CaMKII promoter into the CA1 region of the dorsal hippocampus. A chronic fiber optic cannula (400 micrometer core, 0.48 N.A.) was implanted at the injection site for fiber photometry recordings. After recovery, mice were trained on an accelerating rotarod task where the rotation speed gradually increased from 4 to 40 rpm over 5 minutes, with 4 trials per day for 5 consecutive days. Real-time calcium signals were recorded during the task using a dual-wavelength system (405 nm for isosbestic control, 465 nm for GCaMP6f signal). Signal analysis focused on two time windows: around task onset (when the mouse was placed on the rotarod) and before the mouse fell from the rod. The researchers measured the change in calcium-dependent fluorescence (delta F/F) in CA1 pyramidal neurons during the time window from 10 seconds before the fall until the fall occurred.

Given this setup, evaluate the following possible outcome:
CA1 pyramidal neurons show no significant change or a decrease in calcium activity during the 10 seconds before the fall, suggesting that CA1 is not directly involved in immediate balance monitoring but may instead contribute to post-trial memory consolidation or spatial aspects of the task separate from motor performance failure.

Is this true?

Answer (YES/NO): NO